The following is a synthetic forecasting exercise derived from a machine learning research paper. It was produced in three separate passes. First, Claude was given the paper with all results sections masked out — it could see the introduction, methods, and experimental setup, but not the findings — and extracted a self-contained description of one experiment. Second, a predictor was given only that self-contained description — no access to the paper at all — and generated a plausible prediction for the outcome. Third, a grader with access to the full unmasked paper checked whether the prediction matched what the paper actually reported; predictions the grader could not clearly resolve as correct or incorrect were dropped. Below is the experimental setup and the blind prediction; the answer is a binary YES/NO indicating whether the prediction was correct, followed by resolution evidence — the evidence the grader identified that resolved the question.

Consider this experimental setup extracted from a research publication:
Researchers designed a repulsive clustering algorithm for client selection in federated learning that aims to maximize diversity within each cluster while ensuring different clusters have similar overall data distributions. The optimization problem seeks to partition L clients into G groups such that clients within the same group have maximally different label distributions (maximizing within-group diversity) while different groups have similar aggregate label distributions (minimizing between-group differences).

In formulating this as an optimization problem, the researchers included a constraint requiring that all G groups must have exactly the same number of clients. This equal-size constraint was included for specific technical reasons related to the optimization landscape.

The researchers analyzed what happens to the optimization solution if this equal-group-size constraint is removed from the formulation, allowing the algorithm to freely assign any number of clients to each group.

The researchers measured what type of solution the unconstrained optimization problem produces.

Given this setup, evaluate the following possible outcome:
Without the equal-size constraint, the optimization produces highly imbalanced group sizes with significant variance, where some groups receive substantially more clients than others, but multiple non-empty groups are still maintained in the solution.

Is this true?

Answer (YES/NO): YES